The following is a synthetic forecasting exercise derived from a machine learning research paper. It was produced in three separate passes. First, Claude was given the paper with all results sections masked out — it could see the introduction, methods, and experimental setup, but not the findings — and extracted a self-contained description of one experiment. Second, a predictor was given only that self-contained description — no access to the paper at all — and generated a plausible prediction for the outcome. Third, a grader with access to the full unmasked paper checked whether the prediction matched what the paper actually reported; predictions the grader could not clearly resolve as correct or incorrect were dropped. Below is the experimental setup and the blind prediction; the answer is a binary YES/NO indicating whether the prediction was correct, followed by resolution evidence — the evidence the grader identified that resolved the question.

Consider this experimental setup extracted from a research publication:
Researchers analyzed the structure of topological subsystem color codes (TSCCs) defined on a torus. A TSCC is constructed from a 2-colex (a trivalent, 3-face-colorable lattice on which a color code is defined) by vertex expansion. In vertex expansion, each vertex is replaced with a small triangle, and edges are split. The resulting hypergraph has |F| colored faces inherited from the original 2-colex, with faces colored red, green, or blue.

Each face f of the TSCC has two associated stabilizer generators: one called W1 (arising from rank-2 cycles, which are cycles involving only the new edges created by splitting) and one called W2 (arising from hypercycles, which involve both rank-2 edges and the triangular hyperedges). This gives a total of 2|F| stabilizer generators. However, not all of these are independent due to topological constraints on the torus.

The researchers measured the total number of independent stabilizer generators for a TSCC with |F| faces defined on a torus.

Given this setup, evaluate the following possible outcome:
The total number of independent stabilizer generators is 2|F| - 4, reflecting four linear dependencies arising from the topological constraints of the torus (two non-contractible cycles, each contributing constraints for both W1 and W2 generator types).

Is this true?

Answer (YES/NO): NO